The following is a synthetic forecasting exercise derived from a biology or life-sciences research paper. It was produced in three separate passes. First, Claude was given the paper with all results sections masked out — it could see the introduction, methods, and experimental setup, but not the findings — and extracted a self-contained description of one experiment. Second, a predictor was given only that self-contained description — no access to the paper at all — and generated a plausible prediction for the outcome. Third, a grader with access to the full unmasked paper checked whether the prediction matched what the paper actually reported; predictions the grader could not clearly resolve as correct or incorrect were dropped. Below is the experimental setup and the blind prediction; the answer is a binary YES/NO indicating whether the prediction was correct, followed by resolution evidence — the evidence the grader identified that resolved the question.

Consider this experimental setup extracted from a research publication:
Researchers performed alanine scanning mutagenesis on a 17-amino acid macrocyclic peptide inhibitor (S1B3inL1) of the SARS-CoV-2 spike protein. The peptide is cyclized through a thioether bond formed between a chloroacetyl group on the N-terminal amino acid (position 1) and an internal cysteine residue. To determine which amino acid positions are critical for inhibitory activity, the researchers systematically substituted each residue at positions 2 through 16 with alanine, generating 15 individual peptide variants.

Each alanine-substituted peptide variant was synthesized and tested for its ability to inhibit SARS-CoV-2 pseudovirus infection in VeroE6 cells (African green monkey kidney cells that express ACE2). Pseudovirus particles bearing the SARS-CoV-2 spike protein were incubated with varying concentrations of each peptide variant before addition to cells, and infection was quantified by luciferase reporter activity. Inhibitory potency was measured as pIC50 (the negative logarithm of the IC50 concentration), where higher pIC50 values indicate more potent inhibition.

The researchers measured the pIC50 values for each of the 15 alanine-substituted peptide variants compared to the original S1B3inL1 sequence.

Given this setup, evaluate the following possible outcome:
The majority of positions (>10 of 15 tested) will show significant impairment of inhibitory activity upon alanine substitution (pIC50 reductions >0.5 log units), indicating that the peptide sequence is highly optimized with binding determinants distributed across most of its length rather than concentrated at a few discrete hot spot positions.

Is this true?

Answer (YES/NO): NO